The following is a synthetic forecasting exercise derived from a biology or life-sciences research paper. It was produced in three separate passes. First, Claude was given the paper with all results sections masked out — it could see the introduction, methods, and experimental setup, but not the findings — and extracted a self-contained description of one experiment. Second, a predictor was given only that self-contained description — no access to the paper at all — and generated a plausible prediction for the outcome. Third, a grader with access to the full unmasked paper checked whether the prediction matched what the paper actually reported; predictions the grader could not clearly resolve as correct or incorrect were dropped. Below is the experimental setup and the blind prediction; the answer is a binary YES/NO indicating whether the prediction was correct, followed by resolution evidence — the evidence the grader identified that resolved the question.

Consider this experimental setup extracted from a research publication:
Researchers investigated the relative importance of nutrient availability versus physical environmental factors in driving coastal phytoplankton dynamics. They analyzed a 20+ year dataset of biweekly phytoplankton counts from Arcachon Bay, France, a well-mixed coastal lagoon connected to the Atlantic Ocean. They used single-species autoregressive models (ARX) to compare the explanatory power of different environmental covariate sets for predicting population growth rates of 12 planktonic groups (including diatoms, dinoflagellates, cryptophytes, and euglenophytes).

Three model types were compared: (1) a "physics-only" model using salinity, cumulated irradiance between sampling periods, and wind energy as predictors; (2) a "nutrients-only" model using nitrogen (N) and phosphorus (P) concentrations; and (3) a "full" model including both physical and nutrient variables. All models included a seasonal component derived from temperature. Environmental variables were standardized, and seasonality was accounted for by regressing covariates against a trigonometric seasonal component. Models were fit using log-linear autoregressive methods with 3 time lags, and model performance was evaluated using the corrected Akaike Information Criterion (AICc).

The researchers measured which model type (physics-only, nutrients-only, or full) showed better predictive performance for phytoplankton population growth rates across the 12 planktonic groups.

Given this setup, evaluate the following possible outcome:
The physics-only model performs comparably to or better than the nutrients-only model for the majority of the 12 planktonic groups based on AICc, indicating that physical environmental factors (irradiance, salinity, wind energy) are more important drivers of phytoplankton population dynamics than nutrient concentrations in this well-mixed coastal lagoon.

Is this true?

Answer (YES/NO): YES